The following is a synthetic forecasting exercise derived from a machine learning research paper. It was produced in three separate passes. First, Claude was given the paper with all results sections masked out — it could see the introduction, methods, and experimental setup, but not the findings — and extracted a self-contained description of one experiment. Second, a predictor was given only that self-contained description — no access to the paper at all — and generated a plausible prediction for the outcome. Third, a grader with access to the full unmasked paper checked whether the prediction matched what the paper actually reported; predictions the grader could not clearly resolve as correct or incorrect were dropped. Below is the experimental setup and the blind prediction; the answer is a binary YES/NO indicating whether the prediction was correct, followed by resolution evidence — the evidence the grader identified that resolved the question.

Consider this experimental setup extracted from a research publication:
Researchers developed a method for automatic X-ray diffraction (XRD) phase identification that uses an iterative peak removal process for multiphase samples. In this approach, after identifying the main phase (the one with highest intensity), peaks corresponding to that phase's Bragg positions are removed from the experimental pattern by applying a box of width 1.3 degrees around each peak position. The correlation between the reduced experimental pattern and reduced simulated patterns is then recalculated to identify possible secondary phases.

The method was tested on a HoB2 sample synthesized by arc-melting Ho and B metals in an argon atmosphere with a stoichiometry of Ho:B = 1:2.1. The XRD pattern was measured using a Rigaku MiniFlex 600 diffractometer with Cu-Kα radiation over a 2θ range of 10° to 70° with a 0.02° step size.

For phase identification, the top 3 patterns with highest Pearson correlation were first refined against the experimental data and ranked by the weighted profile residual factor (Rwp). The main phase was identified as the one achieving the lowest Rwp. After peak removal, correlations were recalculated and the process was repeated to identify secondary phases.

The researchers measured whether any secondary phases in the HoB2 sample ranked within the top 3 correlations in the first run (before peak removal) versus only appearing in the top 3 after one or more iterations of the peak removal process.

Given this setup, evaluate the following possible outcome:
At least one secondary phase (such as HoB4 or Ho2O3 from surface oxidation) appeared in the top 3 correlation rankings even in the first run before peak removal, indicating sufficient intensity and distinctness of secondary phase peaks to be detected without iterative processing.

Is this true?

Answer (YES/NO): NO